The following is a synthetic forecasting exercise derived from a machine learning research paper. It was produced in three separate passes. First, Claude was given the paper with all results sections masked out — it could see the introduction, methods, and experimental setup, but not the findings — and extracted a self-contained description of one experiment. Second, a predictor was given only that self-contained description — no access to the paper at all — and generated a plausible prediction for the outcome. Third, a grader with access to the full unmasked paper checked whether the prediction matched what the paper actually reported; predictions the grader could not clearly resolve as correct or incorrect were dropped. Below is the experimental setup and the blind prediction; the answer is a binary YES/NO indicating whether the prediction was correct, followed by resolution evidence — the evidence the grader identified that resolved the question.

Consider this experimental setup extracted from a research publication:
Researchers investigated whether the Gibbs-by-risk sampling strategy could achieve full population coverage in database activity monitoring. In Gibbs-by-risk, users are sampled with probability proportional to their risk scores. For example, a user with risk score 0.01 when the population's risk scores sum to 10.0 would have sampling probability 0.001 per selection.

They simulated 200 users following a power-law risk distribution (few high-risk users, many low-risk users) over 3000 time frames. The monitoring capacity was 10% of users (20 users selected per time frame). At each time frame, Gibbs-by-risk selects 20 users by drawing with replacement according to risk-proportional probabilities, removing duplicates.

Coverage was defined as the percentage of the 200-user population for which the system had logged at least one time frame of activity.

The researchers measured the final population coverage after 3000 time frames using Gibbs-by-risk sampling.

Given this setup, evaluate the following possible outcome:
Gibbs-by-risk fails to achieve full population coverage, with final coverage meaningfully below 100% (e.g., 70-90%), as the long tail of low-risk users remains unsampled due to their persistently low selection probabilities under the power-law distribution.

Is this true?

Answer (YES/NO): YES